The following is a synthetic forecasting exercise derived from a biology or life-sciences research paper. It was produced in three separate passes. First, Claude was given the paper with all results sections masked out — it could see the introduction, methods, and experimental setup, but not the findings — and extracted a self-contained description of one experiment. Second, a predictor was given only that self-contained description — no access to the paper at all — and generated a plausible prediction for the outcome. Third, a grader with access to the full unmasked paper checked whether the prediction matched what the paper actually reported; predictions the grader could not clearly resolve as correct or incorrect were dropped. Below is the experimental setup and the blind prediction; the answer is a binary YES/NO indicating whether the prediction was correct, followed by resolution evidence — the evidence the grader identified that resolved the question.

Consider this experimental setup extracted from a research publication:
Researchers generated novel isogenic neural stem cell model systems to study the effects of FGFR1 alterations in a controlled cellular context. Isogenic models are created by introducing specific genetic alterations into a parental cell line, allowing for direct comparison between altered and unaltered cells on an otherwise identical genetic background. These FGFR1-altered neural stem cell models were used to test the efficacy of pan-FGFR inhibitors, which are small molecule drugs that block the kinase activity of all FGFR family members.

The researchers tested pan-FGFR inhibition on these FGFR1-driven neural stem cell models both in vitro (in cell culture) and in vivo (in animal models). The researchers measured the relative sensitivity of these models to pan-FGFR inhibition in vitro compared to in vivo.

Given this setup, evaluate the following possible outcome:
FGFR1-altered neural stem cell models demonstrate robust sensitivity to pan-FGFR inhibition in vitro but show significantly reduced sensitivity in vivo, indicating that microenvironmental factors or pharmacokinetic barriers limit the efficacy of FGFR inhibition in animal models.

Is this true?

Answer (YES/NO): YES